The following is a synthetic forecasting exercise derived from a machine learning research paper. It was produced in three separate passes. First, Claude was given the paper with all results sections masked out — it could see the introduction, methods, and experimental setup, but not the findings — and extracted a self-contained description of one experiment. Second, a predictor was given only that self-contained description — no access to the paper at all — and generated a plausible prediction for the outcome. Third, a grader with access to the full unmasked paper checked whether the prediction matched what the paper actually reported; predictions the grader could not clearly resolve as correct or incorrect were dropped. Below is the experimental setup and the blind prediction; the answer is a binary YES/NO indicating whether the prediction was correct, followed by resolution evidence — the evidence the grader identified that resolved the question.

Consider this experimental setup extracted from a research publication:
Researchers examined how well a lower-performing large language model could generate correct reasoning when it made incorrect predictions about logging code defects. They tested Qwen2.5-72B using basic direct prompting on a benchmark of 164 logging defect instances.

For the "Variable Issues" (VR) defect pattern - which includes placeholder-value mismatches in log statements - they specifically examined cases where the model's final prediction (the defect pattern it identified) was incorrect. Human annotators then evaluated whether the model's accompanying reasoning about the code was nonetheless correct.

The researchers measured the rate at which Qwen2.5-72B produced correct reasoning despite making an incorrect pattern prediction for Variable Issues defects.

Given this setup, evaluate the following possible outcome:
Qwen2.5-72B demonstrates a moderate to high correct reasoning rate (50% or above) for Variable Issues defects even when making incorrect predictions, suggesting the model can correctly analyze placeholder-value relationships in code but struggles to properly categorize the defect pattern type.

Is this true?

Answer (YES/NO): NO